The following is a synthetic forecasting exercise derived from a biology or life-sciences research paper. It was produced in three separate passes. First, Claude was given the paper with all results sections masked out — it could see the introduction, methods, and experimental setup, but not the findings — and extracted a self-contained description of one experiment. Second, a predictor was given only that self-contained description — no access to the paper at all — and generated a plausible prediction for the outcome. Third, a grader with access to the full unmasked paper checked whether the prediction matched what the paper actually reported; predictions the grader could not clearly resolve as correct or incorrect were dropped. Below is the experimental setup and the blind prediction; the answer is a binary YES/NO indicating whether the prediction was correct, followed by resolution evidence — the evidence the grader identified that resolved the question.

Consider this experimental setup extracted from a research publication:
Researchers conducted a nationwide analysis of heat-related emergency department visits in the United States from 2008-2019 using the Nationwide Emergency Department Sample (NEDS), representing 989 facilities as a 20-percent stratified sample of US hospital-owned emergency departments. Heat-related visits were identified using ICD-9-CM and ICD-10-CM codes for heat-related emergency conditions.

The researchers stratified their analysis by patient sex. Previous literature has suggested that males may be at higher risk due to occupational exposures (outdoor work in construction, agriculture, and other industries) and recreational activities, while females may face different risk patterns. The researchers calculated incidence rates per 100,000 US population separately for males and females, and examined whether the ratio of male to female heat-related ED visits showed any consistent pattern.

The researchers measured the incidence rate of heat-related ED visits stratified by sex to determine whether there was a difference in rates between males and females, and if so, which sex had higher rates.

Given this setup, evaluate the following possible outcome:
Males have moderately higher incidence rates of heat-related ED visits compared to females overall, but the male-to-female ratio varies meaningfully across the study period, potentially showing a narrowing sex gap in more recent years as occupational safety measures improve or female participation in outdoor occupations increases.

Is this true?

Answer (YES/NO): NO